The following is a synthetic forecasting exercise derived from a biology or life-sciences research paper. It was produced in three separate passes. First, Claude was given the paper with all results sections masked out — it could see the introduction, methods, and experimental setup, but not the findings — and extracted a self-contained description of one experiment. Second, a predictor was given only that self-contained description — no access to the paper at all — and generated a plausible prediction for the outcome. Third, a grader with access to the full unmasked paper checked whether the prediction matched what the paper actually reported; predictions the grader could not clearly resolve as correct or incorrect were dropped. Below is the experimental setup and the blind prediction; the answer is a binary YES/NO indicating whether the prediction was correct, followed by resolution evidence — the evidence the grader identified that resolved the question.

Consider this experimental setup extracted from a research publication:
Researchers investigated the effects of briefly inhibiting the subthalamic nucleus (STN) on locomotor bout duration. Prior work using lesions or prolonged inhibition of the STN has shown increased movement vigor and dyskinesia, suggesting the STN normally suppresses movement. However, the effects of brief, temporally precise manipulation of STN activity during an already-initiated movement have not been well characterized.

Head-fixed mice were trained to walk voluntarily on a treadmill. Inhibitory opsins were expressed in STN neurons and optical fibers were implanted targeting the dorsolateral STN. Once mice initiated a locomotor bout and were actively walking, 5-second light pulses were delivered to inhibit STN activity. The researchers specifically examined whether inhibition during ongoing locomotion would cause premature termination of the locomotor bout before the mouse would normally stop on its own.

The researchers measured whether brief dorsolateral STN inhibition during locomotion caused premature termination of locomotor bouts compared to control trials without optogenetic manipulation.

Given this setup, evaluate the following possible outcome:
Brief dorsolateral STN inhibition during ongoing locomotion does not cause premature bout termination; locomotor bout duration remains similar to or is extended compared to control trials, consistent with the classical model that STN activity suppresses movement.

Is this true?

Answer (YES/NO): NO